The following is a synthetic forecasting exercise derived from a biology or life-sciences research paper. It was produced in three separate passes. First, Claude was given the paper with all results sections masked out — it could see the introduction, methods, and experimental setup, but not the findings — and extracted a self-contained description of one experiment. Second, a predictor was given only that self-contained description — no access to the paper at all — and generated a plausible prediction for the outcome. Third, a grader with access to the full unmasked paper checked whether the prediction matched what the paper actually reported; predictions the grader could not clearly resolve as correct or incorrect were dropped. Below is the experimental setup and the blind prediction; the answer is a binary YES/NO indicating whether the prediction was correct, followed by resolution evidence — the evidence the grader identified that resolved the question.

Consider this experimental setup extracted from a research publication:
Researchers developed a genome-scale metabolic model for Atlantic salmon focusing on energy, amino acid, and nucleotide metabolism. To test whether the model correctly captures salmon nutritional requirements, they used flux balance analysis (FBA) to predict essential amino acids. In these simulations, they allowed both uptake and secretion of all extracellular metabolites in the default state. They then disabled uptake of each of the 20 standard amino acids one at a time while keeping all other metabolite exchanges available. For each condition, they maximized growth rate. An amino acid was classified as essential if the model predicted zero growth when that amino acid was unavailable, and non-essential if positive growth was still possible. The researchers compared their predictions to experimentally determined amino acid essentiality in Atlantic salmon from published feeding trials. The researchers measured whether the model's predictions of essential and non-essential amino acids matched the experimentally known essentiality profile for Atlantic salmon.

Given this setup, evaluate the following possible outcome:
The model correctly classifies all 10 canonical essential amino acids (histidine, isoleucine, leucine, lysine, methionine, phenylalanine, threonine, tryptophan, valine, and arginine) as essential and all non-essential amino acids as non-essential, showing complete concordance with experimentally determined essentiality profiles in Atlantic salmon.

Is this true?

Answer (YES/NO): YES